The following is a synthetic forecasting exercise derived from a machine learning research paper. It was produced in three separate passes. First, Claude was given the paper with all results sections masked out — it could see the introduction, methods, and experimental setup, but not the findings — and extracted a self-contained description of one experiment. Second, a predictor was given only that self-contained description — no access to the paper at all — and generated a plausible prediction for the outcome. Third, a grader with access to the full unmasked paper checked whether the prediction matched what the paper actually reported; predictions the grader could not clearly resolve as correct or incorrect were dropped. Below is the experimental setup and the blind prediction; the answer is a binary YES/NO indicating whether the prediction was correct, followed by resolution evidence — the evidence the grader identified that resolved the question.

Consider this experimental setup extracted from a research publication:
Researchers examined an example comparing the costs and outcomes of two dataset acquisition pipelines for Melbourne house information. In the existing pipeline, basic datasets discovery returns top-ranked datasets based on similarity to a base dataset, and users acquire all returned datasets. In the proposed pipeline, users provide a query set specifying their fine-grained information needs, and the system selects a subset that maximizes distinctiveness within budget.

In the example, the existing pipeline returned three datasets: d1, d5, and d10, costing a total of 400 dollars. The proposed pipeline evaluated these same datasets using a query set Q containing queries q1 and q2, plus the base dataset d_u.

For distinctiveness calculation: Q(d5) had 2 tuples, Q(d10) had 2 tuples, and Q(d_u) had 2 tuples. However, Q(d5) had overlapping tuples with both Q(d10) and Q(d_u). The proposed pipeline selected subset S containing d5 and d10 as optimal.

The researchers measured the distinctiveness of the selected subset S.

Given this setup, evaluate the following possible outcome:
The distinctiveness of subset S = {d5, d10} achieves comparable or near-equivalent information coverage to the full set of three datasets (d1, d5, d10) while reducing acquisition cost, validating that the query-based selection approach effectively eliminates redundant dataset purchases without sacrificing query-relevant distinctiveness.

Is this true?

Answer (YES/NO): YES